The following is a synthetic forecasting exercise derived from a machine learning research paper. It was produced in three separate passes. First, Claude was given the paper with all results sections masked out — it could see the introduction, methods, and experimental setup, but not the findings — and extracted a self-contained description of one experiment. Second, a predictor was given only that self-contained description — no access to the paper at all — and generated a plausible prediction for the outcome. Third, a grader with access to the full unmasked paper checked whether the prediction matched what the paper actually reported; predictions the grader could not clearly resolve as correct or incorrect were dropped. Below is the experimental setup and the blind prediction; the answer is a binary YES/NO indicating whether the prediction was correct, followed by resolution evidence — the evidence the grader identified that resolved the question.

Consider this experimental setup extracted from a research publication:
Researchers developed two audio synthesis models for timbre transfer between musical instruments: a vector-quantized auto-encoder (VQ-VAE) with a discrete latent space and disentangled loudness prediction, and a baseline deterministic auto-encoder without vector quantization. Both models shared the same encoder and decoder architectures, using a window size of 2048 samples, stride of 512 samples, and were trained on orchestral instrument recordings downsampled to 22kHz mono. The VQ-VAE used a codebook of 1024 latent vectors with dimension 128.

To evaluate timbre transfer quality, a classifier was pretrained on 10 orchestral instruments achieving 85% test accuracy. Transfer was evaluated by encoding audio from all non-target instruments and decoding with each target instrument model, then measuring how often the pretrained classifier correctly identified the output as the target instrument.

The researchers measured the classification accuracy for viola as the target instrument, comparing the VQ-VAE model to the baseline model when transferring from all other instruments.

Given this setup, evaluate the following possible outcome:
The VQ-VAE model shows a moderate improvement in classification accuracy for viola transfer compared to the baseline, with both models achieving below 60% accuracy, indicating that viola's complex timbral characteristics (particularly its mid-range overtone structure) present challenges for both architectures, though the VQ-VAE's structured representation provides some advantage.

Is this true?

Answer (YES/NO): NO